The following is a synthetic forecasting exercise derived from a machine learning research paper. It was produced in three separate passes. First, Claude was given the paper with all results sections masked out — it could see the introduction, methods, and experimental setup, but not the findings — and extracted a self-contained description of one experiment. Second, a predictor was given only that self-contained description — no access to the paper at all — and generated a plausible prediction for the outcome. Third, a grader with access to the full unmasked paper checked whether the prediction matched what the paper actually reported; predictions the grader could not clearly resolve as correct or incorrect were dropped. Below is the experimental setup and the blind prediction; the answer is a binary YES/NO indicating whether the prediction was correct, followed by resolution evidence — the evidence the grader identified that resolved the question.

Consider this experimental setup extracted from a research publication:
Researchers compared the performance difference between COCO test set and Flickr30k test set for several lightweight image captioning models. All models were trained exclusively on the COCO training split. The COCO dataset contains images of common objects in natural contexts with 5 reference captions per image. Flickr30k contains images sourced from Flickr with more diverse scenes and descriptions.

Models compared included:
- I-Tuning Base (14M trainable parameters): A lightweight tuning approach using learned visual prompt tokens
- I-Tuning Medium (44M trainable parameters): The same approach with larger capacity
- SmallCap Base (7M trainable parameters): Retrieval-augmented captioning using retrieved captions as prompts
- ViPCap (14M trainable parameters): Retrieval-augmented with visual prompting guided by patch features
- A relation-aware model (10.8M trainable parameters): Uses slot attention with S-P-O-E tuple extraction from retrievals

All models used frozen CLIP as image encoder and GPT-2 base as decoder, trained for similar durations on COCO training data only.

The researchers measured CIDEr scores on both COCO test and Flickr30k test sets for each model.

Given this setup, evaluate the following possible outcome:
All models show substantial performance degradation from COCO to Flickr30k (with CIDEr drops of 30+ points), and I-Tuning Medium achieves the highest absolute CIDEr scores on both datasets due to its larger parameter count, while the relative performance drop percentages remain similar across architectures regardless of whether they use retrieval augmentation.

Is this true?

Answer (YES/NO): NO